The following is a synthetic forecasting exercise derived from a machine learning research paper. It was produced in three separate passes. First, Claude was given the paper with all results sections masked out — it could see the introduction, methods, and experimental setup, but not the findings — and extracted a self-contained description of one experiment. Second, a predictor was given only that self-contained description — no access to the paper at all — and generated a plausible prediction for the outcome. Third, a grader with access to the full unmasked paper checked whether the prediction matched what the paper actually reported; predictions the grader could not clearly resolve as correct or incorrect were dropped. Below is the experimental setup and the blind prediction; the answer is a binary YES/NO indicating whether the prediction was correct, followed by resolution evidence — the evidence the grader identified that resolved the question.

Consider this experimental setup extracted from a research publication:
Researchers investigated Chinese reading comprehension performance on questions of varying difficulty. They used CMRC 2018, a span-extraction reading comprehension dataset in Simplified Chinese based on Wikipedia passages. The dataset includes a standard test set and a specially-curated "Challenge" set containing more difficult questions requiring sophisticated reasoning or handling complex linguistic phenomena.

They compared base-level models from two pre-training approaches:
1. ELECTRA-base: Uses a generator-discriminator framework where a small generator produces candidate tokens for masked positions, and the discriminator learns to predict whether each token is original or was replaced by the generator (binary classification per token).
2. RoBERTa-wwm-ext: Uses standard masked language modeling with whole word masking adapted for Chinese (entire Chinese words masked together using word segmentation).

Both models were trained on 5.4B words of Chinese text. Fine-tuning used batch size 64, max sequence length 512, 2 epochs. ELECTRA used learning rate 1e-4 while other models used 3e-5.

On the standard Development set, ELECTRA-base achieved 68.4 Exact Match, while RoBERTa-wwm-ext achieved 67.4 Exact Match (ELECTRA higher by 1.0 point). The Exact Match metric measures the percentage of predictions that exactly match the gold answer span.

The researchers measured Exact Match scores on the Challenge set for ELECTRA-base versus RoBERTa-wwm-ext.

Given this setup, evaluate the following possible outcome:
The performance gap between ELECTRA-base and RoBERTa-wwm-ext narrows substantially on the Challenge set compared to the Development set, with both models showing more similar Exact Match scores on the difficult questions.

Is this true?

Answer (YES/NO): NO